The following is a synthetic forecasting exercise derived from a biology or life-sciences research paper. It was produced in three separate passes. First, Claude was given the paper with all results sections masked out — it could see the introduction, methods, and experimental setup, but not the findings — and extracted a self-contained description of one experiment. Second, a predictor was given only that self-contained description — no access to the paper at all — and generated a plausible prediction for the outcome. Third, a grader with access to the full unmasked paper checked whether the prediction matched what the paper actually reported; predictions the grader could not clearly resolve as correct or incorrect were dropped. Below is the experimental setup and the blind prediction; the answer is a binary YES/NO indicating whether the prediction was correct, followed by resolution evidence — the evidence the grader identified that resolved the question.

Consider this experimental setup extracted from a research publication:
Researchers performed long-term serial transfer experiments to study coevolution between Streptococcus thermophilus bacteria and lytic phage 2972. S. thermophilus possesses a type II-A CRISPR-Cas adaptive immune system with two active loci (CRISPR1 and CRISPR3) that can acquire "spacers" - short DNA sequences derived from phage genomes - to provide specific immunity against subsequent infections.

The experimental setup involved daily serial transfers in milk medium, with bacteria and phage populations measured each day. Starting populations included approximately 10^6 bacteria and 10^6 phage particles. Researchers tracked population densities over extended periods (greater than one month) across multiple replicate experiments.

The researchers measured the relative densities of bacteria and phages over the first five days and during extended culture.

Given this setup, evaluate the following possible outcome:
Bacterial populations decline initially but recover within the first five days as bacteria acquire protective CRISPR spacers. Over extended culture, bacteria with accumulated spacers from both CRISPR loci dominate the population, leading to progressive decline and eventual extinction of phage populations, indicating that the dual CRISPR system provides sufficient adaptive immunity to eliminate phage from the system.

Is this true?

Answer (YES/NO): NO